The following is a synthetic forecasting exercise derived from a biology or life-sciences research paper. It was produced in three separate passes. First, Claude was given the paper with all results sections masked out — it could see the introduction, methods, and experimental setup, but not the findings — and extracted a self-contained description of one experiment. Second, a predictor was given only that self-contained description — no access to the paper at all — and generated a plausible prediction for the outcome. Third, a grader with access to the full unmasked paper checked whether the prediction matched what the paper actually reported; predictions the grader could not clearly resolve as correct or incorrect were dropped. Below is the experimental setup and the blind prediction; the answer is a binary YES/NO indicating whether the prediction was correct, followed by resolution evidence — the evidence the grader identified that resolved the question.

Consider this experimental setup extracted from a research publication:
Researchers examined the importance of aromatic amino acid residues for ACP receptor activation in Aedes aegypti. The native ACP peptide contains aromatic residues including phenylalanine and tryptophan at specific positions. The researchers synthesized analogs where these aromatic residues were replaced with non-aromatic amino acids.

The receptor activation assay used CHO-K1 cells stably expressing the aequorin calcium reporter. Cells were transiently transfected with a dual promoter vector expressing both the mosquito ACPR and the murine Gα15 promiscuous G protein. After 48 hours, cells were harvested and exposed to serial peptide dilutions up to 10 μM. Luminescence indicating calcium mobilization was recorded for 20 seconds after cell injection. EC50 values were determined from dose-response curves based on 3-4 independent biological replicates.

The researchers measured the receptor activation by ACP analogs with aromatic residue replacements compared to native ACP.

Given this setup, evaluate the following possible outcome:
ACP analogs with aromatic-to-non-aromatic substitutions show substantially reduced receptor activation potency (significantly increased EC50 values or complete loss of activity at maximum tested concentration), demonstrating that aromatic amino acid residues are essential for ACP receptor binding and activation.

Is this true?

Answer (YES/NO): YES